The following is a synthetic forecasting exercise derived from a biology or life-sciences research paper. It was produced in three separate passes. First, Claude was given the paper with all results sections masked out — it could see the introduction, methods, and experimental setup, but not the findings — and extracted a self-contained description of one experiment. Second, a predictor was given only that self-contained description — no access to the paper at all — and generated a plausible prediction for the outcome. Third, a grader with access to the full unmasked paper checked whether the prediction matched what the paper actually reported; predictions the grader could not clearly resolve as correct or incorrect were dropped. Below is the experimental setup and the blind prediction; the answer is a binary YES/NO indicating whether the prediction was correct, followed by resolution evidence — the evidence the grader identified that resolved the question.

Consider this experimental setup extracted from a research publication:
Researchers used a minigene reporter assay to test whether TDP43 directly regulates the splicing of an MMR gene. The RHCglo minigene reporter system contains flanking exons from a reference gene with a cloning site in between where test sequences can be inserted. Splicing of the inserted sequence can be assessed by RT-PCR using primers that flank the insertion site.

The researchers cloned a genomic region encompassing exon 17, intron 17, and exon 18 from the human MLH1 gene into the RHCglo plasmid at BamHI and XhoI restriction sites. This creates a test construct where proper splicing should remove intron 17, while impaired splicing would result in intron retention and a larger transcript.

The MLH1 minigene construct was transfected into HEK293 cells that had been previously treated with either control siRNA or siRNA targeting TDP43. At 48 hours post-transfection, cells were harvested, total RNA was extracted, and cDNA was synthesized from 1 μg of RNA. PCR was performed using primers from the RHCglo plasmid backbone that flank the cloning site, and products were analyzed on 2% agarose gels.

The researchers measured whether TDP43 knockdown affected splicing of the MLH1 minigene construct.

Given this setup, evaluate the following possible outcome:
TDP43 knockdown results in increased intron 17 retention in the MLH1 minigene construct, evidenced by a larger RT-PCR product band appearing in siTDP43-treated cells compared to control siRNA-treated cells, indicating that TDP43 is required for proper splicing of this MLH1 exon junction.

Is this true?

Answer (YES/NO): YES